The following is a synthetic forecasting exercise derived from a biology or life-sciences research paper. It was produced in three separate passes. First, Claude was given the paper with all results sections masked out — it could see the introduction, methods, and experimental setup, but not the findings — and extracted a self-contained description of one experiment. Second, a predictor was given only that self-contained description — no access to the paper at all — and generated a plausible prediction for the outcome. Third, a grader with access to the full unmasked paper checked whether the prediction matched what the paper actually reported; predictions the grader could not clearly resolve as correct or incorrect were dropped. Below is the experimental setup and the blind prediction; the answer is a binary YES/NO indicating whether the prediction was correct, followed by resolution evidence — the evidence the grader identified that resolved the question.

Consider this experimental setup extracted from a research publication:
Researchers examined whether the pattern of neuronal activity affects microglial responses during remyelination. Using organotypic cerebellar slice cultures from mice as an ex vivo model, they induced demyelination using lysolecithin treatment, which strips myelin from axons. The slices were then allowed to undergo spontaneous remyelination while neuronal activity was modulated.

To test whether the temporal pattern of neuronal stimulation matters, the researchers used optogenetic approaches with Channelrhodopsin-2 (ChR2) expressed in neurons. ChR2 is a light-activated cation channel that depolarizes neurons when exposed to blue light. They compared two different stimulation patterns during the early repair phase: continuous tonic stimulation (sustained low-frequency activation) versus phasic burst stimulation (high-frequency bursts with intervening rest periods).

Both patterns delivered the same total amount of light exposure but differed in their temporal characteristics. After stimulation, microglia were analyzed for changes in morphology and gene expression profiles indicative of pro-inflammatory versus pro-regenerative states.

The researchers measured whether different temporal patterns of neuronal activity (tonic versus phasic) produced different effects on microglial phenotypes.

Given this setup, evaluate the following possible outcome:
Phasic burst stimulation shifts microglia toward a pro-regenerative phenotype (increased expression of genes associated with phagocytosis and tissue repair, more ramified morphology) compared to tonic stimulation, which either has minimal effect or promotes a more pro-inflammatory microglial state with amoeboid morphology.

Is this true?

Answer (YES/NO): NO